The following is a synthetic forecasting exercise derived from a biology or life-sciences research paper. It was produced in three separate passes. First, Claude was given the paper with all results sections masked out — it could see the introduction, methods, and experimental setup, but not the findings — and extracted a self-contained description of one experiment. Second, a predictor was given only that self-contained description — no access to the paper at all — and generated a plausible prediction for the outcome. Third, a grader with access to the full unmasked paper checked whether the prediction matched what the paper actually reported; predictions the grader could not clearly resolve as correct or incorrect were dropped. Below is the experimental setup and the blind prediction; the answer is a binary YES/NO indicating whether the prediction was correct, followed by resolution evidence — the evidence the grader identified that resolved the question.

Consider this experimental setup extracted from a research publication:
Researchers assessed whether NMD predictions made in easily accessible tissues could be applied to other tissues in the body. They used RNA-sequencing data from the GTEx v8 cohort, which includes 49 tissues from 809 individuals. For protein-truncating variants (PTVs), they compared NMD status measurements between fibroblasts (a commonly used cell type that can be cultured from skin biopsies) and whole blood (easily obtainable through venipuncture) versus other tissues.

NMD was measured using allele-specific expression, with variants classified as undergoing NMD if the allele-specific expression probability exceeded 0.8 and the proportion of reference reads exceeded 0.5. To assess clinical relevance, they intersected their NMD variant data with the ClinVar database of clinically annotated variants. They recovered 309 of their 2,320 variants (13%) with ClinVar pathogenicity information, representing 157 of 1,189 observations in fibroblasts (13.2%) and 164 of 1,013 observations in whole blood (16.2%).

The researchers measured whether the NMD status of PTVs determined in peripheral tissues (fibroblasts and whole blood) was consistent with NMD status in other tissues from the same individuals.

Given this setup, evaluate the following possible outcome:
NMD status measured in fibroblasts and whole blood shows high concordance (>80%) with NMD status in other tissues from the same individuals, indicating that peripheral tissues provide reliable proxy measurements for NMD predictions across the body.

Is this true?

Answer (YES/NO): NO